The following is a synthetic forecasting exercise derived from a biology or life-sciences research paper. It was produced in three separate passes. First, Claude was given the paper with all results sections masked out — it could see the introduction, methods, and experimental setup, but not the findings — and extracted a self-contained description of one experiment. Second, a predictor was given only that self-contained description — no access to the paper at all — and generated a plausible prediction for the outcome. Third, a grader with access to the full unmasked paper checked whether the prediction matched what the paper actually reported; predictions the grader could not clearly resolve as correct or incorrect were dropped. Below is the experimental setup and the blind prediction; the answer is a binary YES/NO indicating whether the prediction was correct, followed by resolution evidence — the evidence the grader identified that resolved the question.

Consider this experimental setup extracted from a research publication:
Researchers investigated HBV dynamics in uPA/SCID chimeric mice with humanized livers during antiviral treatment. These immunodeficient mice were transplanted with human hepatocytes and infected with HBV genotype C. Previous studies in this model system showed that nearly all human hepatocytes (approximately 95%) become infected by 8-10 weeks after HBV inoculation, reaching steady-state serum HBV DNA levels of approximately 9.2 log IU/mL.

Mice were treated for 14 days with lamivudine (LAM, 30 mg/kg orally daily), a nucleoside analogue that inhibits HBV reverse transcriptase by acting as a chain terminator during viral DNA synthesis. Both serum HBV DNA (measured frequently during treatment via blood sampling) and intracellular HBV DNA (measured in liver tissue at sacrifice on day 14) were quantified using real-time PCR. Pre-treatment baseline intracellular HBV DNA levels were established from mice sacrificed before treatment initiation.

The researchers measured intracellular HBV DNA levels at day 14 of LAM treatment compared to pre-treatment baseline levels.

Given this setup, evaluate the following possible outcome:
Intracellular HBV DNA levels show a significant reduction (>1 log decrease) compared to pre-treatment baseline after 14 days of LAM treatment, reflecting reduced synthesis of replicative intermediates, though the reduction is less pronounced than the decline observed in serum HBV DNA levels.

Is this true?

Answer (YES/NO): NO